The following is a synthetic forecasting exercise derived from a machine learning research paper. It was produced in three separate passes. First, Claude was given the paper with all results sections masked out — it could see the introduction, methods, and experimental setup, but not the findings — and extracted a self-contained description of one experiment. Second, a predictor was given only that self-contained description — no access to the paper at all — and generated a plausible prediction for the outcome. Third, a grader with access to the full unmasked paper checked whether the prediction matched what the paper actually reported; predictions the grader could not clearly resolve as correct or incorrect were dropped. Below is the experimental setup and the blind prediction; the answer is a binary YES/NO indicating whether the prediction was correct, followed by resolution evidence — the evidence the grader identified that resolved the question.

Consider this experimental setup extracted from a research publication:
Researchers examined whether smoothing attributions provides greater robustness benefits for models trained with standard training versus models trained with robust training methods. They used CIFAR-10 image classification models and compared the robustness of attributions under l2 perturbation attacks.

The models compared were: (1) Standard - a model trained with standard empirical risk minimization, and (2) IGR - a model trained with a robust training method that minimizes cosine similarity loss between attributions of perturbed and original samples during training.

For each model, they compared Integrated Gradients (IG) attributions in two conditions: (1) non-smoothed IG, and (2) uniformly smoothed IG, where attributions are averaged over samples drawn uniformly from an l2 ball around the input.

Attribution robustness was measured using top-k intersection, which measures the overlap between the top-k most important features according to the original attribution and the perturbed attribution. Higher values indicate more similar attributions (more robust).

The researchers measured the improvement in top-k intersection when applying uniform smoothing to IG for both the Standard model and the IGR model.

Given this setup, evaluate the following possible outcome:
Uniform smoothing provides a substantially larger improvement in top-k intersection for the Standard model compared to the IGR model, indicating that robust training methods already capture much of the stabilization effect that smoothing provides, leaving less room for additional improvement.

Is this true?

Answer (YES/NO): YES